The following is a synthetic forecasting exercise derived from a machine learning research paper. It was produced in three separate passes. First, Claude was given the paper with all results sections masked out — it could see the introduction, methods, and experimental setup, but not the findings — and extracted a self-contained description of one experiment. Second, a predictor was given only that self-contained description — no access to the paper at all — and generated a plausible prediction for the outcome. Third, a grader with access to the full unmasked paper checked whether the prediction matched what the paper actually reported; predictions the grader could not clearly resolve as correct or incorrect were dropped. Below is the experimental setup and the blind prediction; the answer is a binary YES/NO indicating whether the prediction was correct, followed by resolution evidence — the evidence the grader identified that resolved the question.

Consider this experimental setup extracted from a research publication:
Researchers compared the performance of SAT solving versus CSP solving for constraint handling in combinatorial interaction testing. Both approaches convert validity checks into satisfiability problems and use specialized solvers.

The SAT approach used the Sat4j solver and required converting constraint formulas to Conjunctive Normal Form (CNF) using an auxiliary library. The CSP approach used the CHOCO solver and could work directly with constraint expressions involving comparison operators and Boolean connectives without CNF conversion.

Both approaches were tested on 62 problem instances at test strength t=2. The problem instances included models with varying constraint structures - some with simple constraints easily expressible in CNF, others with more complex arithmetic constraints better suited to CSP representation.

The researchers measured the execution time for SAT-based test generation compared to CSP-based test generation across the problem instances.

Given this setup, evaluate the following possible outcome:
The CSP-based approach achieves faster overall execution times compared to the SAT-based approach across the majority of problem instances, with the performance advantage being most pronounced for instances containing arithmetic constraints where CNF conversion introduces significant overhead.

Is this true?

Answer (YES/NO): NO